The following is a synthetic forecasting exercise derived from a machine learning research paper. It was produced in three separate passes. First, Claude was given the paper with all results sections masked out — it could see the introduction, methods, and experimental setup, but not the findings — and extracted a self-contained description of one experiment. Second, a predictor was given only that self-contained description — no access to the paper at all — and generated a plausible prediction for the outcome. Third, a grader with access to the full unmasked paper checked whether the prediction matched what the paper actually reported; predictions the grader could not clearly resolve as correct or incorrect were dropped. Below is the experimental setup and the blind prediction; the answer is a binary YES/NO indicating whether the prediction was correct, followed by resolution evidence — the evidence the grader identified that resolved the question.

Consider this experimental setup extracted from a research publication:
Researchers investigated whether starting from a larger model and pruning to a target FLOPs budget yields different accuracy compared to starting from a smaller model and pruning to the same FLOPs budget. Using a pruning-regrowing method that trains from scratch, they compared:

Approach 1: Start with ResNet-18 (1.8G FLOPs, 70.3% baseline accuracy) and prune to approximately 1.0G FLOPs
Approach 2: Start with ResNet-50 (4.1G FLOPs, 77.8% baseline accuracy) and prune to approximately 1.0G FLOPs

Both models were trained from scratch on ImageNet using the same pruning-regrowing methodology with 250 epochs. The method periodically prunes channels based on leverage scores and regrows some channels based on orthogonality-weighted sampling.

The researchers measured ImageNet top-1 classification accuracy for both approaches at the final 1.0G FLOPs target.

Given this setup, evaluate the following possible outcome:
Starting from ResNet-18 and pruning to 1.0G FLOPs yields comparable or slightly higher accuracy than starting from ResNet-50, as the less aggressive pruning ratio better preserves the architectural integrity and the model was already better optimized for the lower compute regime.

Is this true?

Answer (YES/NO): NO